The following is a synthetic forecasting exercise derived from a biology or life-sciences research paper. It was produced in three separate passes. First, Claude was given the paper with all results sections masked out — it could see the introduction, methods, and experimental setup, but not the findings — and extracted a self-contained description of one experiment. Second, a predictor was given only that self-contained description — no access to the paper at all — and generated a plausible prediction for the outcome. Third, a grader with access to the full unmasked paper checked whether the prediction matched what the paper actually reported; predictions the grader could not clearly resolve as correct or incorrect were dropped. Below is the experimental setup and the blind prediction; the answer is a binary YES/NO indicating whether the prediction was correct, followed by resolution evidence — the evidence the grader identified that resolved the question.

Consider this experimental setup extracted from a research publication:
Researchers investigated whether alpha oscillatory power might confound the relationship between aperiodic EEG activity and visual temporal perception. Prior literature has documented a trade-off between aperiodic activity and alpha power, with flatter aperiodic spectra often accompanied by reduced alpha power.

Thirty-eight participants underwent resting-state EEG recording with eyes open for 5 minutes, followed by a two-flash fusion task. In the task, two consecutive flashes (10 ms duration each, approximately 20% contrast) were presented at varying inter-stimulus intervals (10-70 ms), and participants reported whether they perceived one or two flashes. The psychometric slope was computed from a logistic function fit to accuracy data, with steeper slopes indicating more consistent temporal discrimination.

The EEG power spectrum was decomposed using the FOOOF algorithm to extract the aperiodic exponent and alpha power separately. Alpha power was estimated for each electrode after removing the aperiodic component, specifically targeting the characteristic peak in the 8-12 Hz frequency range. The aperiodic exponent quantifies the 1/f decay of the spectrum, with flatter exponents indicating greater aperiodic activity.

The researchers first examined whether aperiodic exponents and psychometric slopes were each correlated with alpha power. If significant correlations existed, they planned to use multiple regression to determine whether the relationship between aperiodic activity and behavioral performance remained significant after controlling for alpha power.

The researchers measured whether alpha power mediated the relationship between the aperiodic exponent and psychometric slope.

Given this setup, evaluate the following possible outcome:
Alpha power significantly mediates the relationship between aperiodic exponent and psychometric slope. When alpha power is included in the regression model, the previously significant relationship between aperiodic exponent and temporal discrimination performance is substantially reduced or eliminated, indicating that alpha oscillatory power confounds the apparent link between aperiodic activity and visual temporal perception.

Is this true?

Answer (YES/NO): NO